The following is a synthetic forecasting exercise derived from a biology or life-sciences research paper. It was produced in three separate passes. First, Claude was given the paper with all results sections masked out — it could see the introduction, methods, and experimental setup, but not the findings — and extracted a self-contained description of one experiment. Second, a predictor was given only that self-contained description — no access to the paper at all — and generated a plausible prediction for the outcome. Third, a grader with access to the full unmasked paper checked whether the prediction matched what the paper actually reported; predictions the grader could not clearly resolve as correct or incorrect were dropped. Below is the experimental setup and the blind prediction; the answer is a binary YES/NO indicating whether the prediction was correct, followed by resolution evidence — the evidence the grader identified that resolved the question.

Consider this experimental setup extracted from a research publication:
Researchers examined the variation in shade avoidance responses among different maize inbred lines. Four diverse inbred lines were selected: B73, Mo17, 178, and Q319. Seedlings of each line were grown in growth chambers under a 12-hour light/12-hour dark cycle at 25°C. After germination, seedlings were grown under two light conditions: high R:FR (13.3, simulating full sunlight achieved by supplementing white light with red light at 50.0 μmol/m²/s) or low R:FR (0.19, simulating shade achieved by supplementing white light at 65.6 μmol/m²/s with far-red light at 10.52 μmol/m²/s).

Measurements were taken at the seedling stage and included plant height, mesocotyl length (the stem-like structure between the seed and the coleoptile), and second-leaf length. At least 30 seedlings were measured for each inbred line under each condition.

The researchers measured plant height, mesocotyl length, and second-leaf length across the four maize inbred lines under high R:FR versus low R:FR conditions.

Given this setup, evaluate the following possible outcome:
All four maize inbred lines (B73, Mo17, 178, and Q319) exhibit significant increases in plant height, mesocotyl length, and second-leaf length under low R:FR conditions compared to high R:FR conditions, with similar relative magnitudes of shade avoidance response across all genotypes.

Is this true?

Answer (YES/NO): NO